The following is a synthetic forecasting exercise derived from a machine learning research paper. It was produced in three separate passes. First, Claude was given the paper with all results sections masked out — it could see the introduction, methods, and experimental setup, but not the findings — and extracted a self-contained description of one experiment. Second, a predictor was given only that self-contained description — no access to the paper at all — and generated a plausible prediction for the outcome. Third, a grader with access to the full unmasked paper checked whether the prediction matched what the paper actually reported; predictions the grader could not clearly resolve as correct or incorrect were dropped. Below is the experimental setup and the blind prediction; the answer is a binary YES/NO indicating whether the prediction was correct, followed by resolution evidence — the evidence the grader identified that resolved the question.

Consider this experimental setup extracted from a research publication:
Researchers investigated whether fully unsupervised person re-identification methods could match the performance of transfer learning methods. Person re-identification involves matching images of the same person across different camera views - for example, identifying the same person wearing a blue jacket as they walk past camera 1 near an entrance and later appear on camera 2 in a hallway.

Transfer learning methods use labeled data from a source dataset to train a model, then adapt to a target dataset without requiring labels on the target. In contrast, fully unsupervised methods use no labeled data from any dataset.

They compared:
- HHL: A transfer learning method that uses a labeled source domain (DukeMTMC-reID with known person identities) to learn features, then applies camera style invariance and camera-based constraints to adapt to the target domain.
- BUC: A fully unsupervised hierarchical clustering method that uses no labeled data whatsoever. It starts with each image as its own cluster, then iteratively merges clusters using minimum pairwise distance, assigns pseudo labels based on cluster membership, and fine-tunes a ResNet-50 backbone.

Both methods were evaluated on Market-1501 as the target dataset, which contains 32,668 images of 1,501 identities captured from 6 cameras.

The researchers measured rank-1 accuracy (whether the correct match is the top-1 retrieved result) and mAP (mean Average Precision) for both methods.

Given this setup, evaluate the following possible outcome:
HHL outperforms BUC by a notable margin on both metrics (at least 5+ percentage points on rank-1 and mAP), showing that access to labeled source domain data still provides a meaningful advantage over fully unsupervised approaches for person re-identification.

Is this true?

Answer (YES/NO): NO